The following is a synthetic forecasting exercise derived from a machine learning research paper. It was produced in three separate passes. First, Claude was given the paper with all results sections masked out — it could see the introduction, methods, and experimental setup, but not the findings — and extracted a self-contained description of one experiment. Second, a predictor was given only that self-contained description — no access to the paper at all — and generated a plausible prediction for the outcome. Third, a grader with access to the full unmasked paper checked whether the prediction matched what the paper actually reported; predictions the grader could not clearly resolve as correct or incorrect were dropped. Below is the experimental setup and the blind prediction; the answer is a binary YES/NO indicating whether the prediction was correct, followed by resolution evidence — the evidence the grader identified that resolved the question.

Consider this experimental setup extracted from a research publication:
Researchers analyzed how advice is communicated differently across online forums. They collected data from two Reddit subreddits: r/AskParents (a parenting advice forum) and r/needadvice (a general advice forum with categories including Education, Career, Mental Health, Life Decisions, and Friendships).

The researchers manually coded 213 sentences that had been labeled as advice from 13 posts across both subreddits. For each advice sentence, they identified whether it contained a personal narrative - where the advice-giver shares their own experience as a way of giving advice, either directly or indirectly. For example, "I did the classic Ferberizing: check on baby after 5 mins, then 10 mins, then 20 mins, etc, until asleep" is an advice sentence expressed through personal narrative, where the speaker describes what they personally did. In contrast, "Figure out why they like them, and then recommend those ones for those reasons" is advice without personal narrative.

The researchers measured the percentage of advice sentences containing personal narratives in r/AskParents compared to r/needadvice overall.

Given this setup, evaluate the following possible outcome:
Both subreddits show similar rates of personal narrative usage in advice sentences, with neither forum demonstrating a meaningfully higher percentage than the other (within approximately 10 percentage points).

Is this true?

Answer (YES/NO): NO